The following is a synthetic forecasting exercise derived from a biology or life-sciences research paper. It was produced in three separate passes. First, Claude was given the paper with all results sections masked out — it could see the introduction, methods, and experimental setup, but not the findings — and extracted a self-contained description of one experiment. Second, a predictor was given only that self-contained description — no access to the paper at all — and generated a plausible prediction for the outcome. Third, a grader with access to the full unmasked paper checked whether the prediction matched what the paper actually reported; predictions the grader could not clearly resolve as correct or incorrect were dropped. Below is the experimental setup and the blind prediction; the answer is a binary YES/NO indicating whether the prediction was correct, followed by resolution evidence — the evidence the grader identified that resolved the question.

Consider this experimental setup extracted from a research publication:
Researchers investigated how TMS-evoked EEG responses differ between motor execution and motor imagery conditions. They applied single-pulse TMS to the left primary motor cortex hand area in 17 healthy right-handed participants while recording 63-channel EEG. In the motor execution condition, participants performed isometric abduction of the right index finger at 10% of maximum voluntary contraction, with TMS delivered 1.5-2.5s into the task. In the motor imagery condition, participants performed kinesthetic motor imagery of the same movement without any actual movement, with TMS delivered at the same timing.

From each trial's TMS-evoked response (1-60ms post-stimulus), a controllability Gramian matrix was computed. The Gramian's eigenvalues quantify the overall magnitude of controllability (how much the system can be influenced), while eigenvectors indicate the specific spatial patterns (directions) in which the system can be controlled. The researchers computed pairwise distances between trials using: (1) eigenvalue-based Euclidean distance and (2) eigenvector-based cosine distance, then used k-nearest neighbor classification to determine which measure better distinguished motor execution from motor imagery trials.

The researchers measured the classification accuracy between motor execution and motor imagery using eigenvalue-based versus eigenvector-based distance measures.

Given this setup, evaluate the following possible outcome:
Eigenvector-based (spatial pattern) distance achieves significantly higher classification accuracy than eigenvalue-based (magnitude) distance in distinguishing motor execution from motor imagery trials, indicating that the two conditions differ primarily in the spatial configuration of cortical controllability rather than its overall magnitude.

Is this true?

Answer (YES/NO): NO